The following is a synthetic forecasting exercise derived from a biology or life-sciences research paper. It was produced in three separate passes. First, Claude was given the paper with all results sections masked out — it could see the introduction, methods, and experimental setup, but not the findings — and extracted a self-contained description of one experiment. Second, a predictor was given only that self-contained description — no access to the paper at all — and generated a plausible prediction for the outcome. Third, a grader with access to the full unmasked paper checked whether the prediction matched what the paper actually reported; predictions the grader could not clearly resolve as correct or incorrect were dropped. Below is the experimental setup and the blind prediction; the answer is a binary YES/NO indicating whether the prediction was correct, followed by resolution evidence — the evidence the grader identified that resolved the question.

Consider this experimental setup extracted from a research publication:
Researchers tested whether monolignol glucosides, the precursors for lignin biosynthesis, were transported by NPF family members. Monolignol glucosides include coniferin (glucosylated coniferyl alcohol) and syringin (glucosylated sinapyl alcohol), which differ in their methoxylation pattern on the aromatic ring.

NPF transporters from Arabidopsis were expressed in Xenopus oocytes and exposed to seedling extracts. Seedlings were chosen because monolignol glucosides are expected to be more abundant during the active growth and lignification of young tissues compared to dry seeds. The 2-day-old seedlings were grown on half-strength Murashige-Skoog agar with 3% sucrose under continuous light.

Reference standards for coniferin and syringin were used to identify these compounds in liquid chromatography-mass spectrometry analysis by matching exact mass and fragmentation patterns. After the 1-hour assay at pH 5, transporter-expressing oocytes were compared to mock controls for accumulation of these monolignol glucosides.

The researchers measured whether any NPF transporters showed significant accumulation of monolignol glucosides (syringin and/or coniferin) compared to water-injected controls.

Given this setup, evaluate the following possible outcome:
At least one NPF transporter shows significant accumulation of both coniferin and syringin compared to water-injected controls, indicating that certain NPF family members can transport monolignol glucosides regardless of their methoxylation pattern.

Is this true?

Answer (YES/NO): YES